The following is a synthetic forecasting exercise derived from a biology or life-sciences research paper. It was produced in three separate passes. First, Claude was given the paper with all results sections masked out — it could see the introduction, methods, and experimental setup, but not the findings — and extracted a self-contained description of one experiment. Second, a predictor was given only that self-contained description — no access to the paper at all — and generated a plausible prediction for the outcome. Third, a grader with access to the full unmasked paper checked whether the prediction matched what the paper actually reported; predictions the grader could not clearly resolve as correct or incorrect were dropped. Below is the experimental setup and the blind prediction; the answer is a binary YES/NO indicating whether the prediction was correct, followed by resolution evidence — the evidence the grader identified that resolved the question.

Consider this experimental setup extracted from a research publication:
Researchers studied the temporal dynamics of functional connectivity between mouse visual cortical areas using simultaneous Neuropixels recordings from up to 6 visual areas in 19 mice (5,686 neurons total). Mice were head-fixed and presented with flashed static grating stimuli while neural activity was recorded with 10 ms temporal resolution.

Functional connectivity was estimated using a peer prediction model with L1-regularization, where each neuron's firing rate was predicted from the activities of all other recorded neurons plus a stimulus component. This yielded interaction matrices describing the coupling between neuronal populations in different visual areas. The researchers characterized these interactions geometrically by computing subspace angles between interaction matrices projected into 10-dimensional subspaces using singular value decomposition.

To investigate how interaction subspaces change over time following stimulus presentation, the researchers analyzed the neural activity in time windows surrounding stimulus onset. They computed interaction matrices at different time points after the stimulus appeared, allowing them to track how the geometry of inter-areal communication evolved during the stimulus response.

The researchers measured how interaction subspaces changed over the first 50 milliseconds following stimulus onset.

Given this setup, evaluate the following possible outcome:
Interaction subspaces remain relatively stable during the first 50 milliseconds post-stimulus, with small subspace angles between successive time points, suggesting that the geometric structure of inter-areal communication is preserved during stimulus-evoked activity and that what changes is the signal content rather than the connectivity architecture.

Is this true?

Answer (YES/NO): NO